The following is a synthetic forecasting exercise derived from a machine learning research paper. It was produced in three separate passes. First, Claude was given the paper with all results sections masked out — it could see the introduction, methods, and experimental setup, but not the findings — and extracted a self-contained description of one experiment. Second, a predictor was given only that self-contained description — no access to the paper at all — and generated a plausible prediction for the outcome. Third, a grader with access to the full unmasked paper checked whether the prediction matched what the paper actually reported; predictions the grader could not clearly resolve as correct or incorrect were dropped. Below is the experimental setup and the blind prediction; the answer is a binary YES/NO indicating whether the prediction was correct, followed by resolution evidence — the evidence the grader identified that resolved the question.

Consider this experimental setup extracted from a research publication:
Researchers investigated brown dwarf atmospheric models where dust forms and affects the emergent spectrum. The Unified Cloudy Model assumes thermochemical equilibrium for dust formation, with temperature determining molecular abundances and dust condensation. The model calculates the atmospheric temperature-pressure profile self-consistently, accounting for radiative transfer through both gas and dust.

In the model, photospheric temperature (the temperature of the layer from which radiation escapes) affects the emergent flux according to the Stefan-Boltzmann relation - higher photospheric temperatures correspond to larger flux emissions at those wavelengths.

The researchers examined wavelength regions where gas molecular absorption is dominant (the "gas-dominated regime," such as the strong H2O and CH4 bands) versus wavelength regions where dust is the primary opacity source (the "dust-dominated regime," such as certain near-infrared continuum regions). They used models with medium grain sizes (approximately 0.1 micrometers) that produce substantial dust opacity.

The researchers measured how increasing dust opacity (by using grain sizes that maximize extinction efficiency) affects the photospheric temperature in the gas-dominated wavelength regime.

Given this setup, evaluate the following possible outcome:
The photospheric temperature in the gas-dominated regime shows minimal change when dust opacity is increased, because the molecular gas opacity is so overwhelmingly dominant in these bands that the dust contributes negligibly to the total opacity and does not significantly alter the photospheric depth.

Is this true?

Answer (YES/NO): NO